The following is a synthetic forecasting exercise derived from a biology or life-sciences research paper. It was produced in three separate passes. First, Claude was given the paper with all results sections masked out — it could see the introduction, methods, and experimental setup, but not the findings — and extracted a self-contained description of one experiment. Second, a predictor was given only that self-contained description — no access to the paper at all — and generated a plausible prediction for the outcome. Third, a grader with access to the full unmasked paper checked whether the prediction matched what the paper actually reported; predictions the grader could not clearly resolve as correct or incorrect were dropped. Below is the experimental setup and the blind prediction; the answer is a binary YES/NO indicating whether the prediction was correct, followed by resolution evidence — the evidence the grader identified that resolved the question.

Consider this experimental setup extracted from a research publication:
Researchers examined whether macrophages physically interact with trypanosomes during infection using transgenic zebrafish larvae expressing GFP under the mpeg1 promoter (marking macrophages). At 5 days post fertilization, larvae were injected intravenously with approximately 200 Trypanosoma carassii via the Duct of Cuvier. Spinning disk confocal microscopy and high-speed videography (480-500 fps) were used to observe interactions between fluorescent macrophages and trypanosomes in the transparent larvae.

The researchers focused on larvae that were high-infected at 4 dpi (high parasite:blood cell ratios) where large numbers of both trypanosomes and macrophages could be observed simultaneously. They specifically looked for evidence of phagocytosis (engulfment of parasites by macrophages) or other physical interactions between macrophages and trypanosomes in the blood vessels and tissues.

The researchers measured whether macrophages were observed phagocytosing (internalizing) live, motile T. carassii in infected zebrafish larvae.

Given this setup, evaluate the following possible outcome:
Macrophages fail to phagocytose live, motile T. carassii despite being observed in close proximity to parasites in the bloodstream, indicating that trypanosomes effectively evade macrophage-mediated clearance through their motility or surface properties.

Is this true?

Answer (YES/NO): YES